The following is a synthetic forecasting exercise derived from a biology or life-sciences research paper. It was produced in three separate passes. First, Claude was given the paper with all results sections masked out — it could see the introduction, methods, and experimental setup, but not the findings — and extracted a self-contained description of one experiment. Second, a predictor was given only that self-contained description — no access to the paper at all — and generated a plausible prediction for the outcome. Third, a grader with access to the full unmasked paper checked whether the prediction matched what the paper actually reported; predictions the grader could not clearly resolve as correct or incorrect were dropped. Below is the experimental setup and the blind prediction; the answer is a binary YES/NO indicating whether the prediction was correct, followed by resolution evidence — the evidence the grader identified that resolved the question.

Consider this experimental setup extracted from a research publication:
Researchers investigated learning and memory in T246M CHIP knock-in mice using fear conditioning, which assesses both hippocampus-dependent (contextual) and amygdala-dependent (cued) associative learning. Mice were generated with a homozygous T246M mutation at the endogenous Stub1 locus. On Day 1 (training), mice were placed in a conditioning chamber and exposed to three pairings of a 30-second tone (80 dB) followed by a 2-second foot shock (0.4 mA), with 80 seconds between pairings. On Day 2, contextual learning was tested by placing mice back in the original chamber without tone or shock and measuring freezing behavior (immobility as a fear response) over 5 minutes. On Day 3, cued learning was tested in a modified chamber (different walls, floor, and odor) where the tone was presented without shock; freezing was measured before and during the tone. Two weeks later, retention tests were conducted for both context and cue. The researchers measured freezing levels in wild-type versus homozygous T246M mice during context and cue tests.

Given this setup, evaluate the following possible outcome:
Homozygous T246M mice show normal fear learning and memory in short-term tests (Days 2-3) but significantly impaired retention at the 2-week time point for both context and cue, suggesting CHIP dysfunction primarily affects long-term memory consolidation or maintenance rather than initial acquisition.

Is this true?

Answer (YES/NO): NO